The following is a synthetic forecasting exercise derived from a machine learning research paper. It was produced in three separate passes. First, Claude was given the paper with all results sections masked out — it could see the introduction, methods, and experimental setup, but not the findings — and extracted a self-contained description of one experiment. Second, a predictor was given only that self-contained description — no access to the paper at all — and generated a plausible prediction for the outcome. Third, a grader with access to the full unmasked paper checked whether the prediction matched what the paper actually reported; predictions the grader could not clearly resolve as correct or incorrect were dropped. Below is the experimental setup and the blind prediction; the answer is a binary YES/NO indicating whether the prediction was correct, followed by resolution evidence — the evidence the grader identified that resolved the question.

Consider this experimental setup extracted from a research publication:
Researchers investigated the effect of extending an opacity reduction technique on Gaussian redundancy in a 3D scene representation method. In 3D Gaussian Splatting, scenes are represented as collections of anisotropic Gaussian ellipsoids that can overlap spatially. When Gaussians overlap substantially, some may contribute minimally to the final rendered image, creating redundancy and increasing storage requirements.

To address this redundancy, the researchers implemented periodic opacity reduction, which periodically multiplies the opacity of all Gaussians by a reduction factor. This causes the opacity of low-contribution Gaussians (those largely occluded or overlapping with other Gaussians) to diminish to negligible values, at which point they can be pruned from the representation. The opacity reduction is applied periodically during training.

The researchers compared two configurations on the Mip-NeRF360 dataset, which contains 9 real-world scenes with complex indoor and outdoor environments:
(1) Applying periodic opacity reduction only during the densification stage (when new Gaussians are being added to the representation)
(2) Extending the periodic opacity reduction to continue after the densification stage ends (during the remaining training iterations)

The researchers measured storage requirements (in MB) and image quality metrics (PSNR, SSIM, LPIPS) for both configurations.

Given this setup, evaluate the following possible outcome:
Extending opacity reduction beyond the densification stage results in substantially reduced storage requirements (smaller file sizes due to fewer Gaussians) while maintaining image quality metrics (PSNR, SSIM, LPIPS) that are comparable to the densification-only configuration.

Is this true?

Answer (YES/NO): YES